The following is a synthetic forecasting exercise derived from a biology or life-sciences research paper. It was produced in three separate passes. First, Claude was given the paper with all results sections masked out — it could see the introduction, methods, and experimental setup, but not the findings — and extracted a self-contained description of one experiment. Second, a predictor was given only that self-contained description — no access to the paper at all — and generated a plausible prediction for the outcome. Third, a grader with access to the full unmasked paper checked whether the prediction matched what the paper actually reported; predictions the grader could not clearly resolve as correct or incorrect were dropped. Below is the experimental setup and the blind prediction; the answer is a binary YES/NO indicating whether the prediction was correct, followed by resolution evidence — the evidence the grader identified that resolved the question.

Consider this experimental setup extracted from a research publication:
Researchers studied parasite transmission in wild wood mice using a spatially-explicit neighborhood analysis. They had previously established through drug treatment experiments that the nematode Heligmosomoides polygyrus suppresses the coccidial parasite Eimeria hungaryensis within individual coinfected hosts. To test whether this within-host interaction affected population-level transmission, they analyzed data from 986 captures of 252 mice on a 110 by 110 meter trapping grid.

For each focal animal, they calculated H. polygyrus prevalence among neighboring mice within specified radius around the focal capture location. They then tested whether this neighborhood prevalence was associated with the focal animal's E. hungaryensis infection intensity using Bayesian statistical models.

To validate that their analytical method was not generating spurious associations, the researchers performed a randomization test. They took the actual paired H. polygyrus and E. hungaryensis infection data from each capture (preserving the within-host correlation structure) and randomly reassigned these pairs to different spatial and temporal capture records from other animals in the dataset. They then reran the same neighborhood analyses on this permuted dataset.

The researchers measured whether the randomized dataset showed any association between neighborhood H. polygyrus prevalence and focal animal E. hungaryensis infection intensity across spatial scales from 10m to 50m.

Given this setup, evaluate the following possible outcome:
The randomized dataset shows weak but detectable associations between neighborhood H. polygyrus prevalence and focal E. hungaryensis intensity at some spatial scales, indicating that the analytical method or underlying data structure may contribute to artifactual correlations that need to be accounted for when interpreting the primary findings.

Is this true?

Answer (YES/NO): NO